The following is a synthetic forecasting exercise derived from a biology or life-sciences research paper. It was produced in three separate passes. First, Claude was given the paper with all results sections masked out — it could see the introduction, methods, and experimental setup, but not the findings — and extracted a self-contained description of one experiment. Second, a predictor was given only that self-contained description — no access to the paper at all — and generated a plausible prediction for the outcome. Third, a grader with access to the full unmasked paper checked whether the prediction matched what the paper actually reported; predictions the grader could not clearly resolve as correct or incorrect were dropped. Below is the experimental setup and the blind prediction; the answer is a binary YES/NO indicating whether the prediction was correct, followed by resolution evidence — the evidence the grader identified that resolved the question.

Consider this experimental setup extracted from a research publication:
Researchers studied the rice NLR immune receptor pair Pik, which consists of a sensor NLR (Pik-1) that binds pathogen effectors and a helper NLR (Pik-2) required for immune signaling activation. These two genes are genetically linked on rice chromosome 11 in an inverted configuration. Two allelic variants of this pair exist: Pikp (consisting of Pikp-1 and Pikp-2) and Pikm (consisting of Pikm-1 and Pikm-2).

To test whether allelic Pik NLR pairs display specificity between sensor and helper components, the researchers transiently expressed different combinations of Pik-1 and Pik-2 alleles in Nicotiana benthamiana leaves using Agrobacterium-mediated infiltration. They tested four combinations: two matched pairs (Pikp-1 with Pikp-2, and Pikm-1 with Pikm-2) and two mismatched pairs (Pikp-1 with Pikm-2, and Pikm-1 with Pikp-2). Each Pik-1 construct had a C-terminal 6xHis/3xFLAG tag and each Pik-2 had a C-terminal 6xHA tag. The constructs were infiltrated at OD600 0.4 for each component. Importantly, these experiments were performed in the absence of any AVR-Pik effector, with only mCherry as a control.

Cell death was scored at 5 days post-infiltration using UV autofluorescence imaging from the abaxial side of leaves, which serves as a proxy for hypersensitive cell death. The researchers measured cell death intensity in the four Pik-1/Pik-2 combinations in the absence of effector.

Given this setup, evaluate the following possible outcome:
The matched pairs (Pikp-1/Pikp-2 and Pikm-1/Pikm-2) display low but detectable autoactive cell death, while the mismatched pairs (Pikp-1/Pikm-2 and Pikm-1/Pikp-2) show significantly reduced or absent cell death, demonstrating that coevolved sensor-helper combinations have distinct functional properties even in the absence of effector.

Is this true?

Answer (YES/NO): NO